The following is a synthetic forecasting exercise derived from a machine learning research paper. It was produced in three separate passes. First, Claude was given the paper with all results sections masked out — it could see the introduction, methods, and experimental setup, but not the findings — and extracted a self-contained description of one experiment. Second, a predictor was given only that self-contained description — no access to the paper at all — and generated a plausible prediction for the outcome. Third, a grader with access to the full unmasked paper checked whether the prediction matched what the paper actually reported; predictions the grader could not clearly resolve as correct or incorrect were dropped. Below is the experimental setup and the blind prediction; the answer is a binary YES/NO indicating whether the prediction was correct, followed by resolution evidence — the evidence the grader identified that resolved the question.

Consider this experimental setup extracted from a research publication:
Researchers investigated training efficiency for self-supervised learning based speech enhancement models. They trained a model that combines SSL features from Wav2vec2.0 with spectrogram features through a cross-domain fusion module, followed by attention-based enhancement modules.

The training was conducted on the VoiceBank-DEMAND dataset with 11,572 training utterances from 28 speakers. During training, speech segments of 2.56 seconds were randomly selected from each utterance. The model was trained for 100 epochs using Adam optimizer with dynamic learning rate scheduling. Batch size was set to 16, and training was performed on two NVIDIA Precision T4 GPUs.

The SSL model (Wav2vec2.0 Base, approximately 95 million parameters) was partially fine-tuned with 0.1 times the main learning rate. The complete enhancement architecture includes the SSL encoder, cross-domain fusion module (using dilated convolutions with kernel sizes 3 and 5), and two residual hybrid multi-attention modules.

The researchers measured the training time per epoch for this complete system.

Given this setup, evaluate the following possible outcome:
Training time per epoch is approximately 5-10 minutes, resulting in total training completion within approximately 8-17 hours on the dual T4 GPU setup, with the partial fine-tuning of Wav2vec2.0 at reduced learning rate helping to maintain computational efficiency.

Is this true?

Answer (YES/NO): YES